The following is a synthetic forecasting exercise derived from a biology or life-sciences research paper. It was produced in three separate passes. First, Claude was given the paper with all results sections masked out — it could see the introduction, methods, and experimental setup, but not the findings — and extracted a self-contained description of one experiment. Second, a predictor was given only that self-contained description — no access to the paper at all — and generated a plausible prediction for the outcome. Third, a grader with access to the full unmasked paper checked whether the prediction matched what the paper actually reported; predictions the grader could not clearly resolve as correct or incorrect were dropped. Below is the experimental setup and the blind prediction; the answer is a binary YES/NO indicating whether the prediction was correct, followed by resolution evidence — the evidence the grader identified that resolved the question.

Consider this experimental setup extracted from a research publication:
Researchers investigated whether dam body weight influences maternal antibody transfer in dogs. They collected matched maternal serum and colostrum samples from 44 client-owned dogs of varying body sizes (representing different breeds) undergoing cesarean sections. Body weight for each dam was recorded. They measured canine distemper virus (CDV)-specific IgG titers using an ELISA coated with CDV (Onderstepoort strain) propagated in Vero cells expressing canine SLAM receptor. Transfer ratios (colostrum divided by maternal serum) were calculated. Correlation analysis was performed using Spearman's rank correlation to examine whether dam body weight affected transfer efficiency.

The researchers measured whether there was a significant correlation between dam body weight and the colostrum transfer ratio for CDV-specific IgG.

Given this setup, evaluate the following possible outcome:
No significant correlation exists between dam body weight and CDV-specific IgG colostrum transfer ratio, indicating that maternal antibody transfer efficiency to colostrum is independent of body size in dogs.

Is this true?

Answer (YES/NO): YES